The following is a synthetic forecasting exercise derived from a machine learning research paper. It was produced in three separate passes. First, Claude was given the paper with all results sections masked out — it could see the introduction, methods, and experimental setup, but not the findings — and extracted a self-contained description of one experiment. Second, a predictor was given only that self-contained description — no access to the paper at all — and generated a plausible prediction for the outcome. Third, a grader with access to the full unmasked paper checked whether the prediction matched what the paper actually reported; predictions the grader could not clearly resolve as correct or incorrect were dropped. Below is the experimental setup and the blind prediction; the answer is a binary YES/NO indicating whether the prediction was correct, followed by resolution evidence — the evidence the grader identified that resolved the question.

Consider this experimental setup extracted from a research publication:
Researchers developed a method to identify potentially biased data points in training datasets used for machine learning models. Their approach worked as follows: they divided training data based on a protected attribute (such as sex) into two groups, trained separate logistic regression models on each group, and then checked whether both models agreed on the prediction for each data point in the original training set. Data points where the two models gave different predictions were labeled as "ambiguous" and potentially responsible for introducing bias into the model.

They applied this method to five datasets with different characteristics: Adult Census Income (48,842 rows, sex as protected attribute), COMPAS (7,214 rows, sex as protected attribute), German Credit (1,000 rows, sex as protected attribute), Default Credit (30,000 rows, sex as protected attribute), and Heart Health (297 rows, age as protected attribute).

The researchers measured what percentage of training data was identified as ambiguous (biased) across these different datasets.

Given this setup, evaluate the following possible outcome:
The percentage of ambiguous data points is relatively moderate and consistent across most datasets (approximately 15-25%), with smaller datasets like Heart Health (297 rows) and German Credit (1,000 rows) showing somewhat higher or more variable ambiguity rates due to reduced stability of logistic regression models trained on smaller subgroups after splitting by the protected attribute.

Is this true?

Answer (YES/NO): NO